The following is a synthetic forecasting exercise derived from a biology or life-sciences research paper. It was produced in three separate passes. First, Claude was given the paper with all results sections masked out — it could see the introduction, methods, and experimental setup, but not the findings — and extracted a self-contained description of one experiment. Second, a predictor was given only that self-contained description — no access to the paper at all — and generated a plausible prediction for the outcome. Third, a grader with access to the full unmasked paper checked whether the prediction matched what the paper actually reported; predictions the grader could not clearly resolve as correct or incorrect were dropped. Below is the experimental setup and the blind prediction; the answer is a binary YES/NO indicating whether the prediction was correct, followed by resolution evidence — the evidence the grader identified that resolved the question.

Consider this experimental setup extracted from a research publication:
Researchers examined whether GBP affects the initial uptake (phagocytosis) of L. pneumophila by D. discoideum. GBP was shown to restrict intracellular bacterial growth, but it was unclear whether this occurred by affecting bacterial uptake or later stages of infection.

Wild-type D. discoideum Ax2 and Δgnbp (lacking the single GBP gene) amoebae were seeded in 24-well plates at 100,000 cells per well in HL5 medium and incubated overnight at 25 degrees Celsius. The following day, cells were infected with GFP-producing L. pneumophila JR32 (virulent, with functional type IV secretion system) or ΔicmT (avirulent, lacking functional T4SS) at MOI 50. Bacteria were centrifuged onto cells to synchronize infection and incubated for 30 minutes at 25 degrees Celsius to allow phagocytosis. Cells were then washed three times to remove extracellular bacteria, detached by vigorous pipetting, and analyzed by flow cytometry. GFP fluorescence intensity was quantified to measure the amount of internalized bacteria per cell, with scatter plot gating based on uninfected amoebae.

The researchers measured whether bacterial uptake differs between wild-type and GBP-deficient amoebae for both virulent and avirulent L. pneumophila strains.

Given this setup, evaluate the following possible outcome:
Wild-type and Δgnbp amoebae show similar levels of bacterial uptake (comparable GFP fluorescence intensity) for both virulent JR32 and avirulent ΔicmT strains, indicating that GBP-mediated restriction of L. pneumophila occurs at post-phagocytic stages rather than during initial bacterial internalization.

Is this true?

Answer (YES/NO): YES